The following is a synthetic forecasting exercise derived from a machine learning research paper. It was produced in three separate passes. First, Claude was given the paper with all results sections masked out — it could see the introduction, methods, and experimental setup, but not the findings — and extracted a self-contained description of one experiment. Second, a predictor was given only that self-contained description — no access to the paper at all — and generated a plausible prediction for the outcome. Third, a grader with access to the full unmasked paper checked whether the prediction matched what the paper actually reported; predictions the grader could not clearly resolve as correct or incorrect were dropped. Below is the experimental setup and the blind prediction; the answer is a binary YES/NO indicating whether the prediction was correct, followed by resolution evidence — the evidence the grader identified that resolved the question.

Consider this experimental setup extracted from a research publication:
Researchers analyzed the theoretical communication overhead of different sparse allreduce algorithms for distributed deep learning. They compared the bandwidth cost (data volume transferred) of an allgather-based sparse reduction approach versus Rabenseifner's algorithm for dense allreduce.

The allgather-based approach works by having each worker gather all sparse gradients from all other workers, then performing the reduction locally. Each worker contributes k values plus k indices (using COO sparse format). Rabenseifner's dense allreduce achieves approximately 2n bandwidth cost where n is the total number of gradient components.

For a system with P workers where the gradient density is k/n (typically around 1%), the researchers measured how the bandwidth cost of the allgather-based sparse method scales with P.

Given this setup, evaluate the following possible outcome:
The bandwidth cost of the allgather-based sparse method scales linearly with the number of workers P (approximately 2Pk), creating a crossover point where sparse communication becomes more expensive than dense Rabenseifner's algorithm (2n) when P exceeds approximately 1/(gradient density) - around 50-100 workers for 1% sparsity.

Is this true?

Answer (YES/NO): YES